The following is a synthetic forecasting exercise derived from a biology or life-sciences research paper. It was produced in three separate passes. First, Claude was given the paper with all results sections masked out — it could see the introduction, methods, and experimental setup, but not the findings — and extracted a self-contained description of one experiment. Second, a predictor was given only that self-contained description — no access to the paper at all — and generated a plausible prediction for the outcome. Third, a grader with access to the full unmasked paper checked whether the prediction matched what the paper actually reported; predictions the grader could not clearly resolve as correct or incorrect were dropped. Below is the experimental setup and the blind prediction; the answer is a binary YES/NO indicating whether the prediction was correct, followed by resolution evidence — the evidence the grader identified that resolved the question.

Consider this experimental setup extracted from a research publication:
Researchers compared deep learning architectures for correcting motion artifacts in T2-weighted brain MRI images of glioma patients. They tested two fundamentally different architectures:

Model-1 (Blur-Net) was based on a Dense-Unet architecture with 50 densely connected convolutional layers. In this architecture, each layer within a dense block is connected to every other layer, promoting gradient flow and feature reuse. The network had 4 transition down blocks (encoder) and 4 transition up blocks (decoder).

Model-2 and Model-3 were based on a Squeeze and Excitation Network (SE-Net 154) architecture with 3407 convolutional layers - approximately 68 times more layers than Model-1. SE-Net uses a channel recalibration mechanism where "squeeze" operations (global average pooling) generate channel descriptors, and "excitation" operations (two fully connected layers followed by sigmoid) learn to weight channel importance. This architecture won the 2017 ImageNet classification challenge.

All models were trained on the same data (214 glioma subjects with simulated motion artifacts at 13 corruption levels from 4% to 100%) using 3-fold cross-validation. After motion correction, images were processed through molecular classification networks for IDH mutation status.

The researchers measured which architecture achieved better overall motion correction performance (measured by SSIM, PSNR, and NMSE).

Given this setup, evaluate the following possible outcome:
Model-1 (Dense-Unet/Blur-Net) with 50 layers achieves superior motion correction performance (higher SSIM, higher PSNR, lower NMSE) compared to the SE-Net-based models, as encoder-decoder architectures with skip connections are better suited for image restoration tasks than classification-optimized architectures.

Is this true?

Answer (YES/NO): YES